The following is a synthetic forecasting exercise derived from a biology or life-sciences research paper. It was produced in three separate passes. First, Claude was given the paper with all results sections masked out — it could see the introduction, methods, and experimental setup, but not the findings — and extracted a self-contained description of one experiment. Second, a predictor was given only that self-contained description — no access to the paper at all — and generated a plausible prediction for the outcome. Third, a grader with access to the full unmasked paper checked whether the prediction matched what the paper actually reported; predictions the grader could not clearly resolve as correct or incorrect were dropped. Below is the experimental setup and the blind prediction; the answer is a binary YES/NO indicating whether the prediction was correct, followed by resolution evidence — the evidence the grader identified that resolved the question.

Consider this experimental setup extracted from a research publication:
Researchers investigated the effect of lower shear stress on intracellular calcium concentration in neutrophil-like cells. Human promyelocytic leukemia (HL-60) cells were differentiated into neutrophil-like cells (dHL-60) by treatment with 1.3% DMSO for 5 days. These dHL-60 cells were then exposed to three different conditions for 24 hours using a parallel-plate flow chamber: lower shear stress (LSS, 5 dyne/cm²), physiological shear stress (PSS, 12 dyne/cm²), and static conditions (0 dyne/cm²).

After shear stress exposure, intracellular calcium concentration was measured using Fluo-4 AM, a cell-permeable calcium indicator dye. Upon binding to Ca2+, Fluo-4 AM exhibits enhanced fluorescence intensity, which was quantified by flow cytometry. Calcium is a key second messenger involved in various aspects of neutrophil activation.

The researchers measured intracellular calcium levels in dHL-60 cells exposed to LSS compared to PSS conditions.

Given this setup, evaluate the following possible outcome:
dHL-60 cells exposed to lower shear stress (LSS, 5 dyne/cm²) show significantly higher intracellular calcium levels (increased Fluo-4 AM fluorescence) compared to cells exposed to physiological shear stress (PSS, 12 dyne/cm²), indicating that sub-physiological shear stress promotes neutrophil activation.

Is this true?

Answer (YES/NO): NO